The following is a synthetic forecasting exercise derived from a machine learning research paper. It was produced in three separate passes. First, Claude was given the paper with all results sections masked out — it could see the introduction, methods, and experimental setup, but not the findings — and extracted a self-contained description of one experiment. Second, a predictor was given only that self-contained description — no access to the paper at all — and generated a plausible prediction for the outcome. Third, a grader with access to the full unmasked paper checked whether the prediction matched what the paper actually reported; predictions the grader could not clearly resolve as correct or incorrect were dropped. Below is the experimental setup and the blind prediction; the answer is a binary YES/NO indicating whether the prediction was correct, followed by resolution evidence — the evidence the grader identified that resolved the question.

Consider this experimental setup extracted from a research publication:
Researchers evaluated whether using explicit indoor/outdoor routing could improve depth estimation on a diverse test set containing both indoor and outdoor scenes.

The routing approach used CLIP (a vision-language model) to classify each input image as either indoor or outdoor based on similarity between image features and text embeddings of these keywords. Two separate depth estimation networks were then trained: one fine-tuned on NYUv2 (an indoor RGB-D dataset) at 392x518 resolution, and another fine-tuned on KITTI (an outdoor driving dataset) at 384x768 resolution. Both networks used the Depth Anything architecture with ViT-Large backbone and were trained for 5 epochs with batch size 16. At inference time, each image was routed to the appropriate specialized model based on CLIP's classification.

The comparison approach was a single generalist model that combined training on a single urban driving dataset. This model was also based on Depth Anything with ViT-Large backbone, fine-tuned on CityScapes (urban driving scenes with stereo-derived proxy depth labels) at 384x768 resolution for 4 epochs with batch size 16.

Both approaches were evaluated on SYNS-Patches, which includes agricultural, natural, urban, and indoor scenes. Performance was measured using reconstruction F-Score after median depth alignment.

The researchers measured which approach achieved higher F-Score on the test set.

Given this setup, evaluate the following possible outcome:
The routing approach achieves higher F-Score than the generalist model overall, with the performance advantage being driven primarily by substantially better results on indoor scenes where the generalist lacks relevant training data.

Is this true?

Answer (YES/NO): NO